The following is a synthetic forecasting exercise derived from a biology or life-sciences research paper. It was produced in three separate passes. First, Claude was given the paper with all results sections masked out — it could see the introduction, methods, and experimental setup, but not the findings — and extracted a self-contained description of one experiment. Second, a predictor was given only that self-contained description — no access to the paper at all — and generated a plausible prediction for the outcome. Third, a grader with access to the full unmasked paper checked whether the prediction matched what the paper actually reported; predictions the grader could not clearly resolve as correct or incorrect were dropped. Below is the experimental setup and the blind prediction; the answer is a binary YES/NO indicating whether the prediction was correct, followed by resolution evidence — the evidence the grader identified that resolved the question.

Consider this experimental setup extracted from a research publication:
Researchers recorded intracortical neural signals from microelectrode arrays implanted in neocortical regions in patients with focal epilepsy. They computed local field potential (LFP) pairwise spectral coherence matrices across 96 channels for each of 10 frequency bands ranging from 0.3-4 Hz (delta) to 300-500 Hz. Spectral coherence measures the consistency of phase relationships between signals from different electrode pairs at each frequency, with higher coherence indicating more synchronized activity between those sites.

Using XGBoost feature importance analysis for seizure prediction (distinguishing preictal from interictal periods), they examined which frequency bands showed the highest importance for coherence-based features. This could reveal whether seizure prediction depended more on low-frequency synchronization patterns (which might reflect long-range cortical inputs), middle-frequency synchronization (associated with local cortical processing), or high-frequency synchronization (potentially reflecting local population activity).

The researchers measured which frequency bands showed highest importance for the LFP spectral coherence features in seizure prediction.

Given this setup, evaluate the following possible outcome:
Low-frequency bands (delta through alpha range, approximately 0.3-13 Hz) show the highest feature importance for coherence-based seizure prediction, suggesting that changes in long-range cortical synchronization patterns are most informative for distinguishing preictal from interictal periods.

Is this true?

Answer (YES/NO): NO